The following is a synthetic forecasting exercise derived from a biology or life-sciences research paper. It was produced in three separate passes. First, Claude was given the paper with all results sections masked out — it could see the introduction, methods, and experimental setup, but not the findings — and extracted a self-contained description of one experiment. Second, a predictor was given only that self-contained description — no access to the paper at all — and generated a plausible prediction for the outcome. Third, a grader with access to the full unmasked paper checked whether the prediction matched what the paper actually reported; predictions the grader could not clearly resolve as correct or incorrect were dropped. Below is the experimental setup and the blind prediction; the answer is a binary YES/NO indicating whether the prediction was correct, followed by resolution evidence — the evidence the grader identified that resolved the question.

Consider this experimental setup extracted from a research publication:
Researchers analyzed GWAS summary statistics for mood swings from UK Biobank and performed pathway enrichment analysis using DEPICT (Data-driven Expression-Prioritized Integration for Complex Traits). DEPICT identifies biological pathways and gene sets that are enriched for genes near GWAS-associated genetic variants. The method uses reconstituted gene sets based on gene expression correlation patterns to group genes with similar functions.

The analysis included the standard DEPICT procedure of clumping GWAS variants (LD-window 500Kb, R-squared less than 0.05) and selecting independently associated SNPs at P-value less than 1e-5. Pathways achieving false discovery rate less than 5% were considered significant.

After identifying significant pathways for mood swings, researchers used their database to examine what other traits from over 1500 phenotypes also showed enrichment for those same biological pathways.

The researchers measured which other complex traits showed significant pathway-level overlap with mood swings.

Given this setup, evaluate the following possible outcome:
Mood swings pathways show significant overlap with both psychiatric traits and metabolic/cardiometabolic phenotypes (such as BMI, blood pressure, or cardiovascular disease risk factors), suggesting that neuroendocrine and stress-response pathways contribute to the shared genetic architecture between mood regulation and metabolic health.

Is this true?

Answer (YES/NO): NO